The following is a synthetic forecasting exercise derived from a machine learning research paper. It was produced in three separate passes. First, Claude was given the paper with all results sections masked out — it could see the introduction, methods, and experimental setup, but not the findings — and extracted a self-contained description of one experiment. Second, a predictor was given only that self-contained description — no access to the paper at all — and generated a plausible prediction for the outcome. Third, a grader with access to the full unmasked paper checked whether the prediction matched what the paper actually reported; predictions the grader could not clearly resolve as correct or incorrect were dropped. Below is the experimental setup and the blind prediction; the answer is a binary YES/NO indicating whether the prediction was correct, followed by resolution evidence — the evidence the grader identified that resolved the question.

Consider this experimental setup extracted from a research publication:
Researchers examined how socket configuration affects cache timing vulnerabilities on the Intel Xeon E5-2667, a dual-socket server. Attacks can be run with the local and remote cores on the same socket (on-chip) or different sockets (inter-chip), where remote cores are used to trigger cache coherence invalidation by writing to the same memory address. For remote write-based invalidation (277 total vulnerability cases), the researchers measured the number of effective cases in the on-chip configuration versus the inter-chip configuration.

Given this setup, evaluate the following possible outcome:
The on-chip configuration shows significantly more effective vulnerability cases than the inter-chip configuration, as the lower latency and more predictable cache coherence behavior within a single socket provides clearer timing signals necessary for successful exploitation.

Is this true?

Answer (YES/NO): NO